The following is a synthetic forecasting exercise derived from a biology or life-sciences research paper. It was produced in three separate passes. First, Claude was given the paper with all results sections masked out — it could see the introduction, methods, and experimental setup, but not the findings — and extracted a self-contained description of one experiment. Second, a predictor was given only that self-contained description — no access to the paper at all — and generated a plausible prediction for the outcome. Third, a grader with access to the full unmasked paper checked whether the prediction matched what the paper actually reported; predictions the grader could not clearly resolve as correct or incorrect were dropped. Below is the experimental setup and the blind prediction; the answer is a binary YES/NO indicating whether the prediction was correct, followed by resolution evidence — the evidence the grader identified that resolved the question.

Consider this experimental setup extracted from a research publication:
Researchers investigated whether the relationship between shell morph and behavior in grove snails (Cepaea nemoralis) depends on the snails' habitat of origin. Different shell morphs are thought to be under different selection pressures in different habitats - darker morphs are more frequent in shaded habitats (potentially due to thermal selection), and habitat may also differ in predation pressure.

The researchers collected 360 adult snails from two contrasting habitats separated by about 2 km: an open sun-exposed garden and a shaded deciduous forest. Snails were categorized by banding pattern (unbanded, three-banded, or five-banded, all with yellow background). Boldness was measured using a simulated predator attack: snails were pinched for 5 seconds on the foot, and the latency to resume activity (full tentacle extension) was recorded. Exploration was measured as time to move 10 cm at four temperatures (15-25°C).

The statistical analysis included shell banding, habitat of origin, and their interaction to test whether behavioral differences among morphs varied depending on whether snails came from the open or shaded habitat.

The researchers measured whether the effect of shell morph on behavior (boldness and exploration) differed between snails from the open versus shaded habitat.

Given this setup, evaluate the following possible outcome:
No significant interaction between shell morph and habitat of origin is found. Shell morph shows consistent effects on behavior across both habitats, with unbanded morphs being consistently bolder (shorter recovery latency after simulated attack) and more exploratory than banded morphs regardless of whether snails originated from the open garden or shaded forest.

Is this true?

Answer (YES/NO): YES